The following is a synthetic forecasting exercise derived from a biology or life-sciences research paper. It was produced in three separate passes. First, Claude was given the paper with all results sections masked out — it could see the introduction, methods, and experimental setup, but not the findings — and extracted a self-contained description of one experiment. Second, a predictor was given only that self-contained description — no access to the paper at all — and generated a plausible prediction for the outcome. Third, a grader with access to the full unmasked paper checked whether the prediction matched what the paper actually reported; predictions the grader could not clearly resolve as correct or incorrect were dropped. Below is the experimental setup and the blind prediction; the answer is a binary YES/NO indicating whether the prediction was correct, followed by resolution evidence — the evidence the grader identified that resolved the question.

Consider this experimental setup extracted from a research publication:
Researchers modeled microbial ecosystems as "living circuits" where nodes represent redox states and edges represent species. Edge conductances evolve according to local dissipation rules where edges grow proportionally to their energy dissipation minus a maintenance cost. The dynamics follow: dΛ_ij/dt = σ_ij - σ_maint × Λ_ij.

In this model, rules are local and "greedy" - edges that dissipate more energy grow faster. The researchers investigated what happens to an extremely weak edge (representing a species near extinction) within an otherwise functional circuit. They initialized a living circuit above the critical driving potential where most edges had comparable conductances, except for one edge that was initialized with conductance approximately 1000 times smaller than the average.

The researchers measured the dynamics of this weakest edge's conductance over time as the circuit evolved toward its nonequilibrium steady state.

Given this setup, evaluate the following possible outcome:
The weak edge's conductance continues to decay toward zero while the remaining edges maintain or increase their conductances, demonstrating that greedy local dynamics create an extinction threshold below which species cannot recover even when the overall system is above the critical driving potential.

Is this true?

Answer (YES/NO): NO